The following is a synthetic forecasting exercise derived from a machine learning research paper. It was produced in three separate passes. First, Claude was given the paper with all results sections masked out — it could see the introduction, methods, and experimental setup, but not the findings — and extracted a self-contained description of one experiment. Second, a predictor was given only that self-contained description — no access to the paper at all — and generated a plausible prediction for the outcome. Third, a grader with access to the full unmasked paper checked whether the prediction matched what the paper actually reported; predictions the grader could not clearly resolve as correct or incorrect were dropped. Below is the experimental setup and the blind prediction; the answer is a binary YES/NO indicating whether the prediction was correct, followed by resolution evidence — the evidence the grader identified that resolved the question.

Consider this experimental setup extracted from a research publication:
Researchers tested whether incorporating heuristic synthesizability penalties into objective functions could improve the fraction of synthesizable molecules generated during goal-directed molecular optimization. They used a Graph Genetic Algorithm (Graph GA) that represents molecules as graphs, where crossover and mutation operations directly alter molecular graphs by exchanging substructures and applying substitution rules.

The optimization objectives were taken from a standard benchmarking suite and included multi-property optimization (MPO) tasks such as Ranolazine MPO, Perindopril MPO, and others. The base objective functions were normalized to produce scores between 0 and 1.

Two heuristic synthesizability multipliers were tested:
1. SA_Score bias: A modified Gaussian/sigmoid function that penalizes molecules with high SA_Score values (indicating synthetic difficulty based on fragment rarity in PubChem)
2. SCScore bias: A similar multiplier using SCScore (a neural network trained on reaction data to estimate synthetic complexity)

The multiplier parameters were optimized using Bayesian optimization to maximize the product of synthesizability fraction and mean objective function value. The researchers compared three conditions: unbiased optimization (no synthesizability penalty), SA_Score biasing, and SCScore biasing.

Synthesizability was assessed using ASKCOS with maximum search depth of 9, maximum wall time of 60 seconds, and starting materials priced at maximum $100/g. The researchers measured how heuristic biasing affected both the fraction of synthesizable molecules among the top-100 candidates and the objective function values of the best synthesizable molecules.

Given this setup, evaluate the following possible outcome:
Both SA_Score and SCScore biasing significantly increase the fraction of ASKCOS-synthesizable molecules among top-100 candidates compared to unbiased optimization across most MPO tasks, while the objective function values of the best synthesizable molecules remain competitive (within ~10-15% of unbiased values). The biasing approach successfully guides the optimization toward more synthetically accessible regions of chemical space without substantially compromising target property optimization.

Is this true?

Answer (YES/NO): NO